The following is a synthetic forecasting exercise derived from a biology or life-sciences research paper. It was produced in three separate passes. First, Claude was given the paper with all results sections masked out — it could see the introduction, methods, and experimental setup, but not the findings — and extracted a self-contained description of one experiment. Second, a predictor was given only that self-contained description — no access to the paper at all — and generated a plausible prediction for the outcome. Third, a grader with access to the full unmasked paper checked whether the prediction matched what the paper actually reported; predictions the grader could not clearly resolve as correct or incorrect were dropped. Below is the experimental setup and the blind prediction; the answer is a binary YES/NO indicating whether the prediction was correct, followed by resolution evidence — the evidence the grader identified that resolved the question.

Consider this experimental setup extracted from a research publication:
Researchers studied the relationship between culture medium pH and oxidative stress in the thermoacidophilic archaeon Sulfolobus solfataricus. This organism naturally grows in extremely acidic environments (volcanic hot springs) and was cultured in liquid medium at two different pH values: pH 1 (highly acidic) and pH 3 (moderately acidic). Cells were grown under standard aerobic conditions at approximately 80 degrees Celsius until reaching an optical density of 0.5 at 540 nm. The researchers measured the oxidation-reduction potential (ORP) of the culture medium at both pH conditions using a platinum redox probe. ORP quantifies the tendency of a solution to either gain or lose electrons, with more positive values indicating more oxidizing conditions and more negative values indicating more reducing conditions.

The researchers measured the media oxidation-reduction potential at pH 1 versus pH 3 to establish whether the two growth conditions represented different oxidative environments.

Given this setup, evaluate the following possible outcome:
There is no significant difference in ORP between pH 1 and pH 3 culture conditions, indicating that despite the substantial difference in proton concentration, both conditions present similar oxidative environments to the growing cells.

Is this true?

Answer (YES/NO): NO